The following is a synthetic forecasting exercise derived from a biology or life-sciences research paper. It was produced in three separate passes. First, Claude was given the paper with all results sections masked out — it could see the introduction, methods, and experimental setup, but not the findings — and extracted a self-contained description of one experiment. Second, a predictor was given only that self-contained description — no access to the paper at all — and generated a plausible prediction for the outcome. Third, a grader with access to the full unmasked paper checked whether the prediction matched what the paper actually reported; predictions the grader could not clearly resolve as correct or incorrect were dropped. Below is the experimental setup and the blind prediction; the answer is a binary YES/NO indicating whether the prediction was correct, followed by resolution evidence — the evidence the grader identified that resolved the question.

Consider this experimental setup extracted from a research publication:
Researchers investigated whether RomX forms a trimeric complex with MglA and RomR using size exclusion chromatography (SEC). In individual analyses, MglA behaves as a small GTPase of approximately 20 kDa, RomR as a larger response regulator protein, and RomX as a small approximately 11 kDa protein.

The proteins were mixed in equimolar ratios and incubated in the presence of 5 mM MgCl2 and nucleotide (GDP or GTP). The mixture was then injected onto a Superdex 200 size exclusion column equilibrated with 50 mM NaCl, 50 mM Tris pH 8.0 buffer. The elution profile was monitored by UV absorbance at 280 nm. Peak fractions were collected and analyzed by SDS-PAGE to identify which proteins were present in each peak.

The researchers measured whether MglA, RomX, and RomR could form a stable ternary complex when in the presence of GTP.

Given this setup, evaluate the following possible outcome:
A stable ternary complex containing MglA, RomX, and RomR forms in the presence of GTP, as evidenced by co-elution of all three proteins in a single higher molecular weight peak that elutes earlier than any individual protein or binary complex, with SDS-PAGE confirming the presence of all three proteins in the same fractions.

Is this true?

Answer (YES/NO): NO